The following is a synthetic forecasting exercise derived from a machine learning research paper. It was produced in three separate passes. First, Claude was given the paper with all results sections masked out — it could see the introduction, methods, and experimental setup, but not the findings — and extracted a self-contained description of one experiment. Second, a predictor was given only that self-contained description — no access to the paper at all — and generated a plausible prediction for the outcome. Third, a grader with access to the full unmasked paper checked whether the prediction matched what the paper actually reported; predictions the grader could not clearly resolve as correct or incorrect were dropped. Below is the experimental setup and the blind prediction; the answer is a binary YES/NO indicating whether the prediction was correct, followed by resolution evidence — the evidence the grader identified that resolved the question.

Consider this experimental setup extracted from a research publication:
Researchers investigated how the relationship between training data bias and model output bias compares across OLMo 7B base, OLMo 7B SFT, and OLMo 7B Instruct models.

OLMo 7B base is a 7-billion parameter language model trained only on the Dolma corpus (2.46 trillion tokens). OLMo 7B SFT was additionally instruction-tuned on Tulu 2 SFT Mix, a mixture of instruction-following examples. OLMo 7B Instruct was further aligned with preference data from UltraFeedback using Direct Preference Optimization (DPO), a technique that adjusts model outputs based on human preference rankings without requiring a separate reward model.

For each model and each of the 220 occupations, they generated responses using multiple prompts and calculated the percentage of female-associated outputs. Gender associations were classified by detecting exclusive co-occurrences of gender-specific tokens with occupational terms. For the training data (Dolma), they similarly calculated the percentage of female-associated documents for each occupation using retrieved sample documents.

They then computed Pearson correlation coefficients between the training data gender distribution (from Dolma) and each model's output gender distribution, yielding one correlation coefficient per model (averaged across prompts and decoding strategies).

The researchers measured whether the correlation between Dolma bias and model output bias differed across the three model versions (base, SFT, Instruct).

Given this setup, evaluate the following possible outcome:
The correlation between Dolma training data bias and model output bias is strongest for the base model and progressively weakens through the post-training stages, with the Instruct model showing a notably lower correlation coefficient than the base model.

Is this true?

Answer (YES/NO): YES